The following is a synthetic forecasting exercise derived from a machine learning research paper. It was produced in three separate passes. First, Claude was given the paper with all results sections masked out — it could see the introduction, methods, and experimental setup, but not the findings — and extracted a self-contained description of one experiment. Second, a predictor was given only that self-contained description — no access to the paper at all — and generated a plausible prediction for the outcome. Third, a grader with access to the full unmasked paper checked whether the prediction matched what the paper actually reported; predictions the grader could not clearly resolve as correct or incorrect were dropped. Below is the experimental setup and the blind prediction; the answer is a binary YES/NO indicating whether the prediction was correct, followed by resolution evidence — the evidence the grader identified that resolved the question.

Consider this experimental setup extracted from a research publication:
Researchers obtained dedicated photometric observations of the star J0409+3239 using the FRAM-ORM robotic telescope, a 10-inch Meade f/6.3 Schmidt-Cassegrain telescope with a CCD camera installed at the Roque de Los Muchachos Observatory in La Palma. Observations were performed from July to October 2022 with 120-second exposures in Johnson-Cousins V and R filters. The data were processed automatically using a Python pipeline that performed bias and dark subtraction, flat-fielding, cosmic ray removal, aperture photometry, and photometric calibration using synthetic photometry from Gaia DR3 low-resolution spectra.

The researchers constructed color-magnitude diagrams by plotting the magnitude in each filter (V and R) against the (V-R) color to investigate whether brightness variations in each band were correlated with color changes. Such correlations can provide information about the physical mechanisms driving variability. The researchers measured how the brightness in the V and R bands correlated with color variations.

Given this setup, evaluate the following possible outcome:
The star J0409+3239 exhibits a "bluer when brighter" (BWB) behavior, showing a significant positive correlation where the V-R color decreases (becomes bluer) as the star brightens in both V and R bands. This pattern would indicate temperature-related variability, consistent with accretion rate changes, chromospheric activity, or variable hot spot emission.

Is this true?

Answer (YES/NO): NO